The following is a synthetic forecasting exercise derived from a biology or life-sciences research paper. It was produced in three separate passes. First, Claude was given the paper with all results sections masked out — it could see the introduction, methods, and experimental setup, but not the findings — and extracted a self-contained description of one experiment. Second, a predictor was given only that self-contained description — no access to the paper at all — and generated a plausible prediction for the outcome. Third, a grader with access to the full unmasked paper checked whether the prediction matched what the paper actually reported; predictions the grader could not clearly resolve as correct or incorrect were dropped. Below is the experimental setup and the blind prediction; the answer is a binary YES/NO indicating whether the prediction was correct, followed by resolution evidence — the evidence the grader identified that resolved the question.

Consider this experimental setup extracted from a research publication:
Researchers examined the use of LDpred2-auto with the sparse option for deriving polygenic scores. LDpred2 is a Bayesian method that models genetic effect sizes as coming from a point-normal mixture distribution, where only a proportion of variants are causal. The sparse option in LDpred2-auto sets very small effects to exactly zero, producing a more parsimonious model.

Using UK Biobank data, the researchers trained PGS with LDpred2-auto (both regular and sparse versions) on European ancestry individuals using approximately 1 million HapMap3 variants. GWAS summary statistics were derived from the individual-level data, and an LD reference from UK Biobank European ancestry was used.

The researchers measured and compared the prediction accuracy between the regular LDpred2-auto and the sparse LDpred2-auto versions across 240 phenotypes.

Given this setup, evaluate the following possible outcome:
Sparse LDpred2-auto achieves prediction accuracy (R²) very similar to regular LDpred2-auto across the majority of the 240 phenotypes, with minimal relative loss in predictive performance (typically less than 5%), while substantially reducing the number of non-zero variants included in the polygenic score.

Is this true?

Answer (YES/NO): NO